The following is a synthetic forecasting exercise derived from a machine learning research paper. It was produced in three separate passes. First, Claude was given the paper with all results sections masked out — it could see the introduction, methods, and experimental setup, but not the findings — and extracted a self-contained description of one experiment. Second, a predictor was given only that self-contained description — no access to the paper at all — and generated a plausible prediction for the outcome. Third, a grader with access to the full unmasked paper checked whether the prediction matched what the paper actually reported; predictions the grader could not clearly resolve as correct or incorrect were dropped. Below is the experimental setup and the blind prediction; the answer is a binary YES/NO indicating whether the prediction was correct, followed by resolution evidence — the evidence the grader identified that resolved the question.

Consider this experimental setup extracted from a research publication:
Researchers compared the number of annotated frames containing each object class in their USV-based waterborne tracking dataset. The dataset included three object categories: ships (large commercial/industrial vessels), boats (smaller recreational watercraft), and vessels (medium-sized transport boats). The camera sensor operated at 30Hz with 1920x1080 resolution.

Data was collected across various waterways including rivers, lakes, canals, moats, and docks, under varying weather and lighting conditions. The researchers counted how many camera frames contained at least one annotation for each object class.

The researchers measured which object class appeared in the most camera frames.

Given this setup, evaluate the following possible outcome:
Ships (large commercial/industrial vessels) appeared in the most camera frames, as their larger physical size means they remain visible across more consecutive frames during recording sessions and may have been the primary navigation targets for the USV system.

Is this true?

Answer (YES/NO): NO